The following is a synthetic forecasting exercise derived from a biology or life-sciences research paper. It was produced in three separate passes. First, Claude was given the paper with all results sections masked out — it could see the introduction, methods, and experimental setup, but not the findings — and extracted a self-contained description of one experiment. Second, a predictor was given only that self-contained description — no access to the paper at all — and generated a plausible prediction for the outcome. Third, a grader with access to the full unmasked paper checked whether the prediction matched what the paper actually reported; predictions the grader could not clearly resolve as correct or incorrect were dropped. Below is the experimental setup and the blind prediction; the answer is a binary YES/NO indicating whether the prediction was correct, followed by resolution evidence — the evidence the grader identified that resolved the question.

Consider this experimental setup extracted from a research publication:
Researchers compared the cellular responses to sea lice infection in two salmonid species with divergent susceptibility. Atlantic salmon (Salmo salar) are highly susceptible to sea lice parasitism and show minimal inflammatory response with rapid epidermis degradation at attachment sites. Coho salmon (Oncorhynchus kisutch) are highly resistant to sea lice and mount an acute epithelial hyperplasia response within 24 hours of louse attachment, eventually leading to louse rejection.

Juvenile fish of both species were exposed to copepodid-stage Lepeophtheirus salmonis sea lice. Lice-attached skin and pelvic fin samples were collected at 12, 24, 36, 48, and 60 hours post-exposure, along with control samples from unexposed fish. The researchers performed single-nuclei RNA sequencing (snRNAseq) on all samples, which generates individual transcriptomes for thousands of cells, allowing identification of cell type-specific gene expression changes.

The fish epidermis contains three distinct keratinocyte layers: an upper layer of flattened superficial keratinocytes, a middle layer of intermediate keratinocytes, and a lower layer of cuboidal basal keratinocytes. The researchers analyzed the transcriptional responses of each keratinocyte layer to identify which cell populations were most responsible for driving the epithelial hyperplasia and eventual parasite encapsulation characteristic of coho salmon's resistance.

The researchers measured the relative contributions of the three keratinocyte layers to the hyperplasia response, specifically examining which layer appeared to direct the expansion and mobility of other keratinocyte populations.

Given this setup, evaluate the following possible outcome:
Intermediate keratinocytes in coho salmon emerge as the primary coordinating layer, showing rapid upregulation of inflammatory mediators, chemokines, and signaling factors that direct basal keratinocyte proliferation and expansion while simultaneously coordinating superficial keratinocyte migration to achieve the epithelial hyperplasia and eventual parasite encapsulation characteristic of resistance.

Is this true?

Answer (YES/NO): NO